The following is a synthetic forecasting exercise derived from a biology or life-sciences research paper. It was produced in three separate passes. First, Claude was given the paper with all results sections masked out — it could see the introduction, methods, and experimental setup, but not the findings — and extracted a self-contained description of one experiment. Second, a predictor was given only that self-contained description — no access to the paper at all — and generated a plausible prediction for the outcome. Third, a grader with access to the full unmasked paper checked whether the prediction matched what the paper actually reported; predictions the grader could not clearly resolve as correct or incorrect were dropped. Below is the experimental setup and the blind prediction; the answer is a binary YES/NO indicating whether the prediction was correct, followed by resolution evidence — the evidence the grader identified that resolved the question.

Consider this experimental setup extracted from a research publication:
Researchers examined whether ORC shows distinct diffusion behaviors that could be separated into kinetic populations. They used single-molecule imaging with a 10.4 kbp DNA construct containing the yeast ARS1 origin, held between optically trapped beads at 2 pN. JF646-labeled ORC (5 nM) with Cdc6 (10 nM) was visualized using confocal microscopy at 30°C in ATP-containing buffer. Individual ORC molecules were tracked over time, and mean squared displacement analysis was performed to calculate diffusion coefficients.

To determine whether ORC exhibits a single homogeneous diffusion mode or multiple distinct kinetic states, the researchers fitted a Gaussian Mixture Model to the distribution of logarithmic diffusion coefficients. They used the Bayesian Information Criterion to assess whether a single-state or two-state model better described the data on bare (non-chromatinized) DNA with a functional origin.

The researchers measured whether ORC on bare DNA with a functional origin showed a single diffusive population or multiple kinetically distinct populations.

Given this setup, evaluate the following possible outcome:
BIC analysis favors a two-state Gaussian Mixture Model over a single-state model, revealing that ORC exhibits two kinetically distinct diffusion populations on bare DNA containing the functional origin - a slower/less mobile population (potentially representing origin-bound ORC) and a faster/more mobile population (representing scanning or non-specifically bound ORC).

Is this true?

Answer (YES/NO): YES